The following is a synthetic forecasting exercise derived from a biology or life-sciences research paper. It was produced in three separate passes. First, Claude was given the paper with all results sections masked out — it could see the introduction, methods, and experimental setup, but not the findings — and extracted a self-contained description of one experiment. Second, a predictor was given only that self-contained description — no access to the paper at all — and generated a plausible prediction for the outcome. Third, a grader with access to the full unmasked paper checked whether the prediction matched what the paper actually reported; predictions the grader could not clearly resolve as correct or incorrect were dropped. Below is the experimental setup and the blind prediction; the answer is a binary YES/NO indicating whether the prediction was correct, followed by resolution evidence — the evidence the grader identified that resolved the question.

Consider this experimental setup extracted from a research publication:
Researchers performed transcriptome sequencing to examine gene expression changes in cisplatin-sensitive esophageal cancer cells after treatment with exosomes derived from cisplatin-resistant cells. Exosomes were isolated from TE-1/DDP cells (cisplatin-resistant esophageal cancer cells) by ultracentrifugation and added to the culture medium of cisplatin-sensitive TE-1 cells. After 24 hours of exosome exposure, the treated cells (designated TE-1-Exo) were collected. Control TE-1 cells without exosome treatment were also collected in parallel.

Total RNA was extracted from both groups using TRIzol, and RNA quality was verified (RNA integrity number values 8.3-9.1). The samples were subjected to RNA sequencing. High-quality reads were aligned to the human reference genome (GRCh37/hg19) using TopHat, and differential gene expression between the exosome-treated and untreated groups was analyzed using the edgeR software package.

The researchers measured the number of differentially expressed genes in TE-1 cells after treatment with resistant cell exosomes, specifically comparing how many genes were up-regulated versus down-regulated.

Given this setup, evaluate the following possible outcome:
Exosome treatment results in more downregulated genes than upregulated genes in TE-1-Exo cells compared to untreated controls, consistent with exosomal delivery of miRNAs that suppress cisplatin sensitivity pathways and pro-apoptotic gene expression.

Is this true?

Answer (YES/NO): NO